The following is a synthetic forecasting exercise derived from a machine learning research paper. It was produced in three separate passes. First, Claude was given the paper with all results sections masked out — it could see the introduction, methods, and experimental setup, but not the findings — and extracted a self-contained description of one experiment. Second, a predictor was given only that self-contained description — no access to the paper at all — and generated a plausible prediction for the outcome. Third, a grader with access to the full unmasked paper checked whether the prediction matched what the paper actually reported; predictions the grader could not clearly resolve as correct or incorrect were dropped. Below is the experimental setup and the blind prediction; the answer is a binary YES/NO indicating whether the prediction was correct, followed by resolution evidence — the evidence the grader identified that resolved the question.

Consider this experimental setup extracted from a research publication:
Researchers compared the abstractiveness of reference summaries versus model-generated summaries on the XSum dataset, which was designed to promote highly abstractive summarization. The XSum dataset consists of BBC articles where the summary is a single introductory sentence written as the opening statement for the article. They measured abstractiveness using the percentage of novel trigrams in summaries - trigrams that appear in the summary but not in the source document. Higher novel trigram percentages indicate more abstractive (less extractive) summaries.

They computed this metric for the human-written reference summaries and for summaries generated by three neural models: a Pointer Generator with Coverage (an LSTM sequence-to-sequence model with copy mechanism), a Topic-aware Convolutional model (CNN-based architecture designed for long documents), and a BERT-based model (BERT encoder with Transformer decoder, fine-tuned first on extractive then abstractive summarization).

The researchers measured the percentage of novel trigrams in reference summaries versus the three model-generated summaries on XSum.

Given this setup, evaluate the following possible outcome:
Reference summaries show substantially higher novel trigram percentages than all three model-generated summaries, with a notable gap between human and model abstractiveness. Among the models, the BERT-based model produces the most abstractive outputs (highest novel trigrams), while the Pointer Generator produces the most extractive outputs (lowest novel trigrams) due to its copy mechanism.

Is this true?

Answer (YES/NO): NO